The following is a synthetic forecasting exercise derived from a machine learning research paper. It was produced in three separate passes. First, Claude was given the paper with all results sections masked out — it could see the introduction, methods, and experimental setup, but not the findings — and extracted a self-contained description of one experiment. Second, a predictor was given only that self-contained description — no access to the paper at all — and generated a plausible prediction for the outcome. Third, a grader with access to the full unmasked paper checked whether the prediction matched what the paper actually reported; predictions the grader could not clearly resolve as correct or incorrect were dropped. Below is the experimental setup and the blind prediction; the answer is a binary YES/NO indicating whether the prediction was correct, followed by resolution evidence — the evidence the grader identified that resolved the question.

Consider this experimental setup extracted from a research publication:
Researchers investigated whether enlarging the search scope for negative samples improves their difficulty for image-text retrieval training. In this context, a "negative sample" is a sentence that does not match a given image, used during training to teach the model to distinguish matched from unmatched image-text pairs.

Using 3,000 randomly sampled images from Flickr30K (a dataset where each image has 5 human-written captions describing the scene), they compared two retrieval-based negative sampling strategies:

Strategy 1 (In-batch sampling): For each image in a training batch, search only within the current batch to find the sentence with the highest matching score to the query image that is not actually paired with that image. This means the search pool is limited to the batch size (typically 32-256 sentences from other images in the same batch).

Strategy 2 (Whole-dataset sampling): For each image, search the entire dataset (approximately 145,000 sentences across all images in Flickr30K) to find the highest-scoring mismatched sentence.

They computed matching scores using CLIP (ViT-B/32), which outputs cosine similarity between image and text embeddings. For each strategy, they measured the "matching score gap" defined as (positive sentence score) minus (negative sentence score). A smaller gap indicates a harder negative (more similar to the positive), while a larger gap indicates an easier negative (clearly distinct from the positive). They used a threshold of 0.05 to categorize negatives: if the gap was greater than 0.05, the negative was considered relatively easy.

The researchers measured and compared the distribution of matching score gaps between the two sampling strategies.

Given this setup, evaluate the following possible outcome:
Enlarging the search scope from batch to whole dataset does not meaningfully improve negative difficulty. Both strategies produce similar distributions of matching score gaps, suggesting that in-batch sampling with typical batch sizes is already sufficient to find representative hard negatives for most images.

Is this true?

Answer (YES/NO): NO